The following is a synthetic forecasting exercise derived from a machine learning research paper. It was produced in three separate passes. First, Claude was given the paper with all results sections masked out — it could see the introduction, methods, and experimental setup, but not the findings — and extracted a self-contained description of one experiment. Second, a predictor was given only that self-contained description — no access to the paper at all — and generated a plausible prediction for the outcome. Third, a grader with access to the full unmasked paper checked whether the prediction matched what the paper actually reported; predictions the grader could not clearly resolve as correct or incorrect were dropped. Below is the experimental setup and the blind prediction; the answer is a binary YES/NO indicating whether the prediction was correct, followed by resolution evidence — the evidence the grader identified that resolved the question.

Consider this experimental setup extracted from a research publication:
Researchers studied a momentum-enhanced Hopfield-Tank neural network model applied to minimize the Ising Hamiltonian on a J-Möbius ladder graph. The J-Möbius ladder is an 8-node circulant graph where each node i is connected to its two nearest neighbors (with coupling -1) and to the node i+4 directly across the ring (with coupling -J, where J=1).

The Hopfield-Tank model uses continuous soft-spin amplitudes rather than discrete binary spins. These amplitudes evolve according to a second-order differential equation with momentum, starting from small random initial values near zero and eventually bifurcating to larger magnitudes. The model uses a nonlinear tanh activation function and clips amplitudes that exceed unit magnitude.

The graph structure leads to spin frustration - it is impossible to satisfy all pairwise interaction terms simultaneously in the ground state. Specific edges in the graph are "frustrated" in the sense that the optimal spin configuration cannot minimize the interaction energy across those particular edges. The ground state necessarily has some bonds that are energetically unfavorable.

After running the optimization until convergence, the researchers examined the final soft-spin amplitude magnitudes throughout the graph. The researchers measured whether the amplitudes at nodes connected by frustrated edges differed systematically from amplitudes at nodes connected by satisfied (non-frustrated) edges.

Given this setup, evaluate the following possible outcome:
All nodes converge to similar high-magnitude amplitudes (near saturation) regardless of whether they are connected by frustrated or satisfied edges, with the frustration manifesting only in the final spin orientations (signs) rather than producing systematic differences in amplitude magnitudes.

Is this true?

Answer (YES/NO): NO